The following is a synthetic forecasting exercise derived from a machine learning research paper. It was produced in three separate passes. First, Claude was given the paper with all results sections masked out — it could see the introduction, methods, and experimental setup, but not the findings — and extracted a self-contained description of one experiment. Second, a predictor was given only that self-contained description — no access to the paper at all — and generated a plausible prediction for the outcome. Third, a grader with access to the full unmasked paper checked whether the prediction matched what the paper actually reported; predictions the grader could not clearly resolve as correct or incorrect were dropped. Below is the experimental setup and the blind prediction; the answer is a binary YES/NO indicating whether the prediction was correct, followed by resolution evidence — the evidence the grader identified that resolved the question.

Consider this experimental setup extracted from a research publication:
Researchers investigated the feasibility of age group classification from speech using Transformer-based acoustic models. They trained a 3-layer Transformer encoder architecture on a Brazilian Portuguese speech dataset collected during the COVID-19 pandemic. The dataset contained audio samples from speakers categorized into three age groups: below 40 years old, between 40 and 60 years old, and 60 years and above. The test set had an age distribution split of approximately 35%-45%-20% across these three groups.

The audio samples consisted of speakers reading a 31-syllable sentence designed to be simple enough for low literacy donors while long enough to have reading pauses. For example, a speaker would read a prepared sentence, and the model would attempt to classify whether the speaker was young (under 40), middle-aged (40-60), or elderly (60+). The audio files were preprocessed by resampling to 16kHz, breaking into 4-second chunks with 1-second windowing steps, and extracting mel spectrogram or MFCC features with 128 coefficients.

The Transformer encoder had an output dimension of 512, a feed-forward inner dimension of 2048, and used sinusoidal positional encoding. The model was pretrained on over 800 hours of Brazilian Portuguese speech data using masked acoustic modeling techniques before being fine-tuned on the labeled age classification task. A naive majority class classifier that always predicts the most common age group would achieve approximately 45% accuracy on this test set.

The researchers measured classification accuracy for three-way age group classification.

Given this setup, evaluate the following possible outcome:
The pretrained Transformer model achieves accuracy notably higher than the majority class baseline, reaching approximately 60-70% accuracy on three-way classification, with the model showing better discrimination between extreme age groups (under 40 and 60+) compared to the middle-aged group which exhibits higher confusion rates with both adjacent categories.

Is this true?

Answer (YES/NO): NO